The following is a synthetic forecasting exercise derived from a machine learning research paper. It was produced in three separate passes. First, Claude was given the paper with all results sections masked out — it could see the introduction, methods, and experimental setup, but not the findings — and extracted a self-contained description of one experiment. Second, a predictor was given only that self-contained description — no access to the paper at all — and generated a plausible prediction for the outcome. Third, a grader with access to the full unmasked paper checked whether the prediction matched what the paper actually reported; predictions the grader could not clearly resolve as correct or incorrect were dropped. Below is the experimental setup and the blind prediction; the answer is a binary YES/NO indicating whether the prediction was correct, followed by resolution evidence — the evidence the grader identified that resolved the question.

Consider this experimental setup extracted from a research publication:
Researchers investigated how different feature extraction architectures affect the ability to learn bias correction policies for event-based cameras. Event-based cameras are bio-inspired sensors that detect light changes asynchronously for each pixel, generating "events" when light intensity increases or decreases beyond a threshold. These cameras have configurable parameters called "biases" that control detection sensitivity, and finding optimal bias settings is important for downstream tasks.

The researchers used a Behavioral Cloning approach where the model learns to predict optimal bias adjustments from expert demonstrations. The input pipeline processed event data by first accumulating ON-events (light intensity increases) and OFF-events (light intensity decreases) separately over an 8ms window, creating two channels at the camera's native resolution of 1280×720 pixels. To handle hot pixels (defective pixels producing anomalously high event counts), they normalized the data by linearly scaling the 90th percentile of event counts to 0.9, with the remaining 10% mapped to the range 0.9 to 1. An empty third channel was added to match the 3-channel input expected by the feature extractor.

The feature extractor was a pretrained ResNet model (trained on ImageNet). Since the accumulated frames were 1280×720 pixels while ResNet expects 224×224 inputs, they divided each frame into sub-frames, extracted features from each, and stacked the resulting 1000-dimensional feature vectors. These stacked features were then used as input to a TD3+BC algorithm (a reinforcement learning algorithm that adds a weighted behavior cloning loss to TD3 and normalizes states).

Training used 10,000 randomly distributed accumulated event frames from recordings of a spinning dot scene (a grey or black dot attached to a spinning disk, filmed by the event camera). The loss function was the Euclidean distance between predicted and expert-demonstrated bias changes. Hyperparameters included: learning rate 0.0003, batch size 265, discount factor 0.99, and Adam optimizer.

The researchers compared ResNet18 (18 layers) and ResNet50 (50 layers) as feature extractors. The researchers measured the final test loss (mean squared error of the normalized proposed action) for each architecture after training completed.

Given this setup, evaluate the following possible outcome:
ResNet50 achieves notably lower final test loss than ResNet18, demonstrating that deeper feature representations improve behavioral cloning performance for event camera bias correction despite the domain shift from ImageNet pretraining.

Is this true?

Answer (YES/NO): YES